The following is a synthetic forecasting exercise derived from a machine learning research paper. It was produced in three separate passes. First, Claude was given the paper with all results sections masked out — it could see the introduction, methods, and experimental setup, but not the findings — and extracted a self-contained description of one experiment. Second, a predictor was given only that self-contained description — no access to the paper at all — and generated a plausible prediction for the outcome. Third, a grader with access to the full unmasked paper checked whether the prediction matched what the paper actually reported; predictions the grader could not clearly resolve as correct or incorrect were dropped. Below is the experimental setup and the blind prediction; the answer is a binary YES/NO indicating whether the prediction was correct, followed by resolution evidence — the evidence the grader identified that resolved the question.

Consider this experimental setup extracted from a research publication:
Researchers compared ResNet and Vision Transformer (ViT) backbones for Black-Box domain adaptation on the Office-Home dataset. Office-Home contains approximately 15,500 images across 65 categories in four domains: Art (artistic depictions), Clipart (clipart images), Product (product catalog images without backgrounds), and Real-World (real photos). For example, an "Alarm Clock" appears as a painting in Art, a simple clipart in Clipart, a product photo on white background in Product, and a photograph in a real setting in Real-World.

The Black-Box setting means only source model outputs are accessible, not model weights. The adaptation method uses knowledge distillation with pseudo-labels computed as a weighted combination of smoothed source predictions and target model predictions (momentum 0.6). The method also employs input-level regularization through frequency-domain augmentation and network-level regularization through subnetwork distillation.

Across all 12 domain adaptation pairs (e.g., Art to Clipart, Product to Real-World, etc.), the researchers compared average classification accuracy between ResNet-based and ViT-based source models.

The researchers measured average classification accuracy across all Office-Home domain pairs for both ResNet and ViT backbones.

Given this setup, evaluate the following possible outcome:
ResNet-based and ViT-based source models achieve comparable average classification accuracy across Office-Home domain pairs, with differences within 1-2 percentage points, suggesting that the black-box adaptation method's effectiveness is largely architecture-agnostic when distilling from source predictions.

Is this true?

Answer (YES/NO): NO